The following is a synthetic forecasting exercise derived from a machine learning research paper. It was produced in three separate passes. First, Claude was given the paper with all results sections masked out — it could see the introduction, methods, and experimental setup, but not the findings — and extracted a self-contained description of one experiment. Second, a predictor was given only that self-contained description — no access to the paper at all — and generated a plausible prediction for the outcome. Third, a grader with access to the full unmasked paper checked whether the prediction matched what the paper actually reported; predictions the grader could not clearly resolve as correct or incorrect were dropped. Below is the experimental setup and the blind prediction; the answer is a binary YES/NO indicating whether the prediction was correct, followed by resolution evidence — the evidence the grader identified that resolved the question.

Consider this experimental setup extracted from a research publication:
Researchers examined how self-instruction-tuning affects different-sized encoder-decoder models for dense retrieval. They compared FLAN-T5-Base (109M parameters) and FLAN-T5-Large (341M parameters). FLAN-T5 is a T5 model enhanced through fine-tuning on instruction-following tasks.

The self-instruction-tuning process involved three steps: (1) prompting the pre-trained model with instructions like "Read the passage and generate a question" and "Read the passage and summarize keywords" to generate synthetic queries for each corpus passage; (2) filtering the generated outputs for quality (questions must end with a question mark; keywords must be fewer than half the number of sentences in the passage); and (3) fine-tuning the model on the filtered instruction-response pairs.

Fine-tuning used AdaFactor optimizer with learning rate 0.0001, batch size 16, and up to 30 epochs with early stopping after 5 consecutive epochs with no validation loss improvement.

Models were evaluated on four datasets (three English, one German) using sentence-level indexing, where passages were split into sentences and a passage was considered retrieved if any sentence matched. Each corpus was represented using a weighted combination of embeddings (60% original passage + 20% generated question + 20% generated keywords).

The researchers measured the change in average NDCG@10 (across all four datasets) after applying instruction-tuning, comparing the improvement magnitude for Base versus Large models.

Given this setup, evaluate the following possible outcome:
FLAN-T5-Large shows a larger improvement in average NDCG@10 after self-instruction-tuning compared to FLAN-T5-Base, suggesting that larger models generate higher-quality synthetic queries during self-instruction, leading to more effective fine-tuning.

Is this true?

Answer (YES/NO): YES